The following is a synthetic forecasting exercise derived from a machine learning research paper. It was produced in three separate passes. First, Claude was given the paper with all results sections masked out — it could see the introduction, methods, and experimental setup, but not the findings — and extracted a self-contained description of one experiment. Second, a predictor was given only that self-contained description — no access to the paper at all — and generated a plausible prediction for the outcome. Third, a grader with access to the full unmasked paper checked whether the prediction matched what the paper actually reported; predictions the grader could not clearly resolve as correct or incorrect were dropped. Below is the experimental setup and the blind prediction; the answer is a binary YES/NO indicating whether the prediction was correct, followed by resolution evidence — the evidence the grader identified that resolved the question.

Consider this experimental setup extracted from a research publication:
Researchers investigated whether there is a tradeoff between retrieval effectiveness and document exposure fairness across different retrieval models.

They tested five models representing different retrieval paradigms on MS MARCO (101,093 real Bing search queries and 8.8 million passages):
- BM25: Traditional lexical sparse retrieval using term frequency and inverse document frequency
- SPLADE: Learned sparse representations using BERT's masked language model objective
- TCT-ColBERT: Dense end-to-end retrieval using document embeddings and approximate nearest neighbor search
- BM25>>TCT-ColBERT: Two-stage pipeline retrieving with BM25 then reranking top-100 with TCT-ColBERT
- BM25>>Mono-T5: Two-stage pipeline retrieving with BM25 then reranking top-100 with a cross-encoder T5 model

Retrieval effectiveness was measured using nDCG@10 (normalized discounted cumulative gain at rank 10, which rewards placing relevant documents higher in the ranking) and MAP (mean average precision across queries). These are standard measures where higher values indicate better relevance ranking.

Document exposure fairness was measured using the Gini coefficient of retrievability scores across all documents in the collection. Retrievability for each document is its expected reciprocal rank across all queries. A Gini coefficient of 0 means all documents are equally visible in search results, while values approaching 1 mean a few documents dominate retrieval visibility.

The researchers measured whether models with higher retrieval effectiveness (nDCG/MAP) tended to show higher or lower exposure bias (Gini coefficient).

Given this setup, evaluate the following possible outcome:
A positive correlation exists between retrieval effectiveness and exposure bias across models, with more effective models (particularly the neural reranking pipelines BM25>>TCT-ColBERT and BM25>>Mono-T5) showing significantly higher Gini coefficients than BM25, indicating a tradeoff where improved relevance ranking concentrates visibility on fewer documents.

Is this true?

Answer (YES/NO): NO